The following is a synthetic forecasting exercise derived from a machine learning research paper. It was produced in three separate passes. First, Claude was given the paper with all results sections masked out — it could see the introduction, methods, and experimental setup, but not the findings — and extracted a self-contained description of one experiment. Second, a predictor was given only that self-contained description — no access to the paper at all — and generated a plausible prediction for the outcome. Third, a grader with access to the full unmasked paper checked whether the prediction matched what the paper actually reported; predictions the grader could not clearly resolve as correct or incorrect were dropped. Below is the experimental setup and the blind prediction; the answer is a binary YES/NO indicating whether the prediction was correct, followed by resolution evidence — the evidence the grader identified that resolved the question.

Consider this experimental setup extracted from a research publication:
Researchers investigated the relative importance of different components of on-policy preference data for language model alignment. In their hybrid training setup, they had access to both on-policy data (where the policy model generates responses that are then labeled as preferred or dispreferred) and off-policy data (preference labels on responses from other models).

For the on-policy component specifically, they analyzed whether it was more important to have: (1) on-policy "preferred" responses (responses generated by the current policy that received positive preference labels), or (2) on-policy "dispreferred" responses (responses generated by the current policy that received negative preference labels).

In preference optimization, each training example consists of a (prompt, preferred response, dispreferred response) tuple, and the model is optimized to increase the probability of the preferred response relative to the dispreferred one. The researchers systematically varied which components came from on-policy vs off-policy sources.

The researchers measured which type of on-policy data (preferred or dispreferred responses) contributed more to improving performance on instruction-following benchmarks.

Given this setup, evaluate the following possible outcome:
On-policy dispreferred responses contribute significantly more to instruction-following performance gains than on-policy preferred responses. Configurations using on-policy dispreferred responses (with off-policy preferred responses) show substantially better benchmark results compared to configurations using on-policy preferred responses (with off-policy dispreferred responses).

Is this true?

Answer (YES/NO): YES